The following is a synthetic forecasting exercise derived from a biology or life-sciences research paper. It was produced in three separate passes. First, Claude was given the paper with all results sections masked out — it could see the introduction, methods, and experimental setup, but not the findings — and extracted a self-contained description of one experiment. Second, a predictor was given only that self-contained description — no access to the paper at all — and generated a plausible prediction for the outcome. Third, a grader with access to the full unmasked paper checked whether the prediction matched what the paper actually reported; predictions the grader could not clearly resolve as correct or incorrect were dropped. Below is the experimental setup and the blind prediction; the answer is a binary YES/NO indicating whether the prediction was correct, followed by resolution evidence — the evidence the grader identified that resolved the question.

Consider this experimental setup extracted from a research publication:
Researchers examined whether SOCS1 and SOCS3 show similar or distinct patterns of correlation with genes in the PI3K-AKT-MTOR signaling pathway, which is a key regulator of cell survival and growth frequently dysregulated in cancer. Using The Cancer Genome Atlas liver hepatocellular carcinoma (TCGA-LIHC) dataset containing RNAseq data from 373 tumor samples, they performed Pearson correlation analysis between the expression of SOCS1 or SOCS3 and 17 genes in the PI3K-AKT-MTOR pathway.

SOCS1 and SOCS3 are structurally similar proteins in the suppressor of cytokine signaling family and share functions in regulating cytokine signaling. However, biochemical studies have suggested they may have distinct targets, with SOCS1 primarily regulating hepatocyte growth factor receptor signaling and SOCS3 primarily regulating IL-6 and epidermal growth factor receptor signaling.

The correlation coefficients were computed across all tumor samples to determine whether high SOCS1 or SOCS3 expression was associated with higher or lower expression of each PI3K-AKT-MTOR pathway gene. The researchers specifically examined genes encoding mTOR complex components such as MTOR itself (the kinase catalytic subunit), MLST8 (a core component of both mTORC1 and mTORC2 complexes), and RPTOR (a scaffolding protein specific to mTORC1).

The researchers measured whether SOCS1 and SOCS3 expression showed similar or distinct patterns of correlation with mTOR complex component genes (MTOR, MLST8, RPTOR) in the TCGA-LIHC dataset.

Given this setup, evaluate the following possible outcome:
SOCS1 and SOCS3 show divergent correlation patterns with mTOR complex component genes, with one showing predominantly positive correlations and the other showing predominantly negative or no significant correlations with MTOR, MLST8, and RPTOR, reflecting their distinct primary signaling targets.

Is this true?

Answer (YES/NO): NO